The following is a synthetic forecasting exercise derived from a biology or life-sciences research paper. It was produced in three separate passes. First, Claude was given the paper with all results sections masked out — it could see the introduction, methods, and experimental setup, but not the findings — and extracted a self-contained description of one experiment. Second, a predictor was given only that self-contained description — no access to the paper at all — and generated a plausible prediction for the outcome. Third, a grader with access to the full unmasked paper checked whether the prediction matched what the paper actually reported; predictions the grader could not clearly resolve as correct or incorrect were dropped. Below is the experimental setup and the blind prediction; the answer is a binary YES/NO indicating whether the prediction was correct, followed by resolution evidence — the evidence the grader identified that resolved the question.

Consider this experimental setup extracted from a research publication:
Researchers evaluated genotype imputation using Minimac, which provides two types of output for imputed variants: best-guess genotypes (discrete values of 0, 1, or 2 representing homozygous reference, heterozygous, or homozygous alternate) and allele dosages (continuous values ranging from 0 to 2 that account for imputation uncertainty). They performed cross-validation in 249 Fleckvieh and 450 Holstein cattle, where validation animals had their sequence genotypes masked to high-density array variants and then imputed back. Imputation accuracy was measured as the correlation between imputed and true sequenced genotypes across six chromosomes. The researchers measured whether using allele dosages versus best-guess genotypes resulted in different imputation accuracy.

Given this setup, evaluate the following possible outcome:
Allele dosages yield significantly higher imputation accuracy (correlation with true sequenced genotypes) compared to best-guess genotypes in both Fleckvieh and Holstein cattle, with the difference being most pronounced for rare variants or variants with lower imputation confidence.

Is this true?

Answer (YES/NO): YES